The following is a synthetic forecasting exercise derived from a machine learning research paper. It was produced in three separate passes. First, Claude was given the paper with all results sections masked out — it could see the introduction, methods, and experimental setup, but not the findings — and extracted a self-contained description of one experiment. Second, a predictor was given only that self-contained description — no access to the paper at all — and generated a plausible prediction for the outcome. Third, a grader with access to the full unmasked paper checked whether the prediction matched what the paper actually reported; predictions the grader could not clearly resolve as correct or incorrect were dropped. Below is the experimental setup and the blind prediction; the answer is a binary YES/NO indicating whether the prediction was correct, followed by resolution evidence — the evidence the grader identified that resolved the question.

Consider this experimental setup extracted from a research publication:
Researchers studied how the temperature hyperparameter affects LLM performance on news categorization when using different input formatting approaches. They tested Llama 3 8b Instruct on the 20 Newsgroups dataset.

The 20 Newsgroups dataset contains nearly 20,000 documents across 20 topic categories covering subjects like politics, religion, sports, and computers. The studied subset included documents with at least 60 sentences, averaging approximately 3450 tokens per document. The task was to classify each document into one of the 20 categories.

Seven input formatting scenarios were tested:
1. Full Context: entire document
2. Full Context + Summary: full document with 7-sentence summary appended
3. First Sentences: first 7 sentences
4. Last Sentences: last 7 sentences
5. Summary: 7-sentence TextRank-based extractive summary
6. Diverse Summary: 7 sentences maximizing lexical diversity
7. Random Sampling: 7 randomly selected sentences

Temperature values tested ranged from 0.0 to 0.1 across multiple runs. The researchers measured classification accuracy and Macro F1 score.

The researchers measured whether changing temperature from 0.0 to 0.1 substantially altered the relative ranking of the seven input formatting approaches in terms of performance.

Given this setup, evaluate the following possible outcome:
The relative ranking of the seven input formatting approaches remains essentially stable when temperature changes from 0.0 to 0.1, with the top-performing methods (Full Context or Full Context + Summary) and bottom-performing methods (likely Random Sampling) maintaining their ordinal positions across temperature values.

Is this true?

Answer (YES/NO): NO